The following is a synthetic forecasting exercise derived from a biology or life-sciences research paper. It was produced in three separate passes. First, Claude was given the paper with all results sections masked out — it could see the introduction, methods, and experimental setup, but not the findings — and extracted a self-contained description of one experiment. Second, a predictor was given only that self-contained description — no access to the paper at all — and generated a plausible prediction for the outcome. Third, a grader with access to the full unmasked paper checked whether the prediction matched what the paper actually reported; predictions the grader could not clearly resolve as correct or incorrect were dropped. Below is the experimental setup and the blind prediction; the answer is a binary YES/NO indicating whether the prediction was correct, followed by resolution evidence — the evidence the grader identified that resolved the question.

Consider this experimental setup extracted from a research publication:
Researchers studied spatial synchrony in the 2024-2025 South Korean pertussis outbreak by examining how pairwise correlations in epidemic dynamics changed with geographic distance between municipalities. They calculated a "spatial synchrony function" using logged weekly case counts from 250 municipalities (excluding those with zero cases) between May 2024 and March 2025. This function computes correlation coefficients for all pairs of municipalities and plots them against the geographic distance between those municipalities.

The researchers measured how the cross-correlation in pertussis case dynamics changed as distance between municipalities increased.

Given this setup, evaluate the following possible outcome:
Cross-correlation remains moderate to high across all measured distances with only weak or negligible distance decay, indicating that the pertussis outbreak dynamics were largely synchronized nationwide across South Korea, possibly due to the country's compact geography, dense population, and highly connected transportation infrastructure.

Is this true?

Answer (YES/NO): NO